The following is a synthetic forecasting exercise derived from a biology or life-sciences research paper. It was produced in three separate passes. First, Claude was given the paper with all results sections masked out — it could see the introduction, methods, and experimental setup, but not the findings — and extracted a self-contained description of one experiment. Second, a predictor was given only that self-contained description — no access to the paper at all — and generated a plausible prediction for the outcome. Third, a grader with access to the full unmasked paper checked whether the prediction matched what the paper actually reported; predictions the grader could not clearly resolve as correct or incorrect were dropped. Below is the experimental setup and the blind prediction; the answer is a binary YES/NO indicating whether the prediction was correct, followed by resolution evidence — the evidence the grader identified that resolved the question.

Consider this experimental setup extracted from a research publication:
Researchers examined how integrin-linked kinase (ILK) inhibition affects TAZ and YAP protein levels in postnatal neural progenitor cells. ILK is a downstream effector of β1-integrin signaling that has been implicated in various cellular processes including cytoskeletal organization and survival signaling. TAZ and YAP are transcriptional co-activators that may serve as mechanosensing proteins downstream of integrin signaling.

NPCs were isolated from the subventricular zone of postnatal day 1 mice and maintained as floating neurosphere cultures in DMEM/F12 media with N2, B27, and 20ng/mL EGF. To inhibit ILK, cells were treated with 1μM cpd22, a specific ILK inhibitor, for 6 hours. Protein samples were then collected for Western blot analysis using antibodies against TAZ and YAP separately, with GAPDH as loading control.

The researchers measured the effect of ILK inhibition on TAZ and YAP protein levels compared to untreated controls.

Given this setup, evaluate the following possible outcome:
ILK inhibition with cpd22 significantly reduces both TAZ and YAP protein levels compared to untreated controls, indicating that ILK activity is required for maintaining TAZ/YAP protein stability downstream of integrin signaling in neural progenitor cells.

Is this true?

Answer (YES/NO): NO